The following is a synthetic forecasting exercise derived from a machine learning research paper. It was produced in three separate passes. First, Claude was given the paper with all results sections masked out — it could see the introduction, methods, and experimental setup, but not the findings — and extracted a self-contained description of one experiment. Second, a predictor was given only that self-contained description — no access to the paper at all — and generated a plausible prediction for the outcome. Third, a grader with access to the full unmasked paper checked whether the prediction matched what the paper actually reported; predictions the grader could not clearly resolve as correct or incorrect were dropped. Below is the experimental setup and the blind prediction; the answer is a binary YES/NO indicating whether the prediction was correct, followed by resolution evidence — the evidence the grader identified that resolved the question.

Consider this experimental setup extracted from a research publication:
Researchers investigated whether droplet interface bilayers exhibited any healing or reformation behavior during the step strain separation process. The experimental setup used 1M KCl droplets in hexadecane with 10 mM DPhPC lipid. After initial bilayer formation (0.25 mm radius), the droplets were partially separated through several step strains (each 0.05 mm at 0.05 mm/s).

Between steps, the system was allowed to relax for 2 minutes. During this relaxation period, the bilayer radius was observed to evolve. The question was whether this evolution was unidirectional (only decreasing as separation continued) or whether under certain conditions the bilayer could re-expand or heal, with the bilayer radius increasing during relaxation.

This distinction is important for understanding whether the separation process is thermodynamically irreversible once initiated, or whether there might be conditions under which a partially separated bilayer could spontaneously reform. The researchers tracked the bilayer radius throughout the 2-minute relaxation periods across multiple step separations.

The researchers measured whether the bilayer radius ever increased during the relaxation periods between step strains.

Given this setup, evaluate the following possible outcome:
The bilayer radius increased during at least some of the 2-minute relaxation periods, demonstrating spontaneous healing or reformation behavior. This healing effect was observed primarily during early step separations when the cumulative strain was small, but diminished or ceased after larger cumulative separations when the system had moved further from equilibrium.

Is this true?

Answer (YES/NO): NO